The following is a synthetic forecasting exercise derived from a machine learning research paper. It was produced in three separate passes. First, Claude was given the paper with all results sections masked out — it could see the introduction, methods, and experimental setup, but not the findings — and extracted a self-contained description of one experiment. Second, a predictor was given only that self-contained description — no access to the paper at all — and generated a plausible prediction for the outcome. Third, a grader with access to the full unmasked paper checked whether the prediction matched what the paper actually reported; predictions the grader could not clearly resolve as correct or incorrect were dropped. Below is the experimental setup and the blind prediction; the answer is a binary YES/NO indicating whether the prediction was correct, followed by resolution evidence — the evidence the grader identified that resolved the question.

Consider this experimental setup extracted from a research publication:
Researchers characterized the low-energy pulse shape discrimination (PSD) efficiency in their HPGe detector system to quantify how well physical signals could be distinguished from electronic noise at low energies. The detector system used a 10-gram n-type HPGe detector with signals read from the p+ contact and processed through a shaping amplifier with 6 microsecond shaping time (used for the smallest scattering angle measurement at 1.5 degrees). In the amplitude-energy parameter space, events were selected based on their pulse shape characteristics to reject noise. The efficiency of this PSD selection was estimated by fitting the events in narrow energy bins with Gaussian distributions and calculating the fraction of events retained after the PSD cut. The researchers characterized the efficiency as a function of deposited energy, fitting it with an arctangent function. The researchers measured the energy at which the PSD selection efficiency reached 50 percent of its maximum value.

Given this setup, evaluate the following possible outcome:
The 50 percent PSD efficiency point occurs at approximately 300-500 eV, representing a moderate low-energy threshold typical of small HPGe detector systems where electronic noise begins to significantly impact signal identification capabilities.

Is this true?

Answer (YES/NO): NO